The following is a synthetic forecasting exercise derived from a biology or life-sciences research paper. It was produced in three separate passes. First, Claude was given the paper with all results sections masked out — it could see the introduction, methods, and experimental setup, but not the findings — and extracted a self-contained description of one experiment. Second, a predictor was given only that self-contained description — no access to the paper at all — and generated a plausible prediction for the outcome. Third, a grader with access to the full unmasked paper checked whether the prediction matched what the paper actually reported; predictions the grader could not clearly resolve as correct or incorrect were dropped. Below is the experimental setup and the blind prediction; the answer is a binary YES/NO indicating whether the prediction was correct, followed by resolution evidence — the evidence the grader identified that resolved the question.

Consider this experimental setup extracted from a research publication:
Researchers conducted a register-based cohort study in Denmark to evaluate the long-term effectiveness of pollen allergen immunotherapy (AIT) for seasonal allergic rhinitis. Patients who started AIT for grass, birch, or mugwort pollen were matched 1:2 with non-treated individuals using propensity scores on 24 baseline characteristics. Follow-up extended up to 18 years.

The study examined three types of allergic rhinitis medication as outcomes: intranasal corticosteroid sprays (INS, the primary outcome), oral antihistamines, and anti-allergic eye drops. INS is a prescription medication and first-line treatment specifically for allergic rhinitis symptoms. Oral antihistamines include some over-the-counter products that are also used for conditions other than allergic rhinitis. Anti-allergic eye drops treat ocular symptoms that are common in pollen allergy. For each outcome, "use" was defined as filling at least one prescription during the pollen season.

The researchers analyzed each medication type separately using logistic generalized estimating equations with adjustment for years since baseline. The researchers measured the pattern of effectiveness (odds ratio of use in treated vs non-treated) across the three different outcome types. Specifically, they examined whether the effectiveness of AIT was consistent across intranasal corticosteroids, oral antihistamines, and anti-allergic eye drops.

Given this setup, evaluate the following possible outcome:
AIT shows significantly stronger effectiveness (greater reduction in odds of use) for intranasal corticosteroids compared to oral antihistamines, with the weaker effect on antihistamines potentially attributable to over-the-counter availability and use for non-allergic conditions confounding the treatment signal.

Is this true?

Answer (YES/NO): NO